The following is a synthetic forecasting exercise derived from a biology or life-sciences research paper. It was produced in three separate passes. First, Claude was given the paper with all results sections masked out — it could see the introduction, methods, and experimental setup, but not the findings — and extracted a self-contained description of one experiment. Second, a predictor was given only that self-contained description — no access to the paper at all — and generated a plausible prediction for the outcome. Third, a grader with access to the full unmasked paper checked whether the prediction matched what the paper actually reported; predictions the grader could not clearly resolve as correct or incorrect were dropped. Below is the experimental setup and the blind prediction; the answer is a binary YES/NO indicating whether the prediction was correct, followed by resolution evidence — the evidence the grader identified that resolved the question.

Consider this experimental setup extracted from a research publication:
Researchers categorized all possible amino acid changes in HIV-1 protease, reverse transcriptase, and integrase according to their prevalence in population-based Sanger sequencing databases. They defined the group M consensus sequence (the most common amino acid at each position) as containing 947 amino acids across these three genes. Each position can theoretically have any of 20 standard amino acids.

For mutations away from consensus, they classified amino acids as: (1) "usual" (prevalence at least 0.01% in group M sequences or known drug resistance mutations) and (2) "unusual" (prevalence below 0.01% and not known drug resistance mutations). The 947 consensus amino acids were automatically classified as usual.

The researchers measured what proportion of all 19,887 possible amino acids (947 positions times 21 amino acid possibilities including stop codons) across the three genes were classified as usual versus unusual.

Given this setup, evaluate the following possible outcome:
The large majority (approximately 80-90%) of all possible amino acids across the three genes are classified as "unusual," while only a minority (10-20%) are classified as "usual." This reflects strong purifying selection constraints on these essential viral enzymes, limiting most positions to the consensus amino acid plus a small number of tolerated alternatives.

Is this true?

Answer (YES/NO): NO